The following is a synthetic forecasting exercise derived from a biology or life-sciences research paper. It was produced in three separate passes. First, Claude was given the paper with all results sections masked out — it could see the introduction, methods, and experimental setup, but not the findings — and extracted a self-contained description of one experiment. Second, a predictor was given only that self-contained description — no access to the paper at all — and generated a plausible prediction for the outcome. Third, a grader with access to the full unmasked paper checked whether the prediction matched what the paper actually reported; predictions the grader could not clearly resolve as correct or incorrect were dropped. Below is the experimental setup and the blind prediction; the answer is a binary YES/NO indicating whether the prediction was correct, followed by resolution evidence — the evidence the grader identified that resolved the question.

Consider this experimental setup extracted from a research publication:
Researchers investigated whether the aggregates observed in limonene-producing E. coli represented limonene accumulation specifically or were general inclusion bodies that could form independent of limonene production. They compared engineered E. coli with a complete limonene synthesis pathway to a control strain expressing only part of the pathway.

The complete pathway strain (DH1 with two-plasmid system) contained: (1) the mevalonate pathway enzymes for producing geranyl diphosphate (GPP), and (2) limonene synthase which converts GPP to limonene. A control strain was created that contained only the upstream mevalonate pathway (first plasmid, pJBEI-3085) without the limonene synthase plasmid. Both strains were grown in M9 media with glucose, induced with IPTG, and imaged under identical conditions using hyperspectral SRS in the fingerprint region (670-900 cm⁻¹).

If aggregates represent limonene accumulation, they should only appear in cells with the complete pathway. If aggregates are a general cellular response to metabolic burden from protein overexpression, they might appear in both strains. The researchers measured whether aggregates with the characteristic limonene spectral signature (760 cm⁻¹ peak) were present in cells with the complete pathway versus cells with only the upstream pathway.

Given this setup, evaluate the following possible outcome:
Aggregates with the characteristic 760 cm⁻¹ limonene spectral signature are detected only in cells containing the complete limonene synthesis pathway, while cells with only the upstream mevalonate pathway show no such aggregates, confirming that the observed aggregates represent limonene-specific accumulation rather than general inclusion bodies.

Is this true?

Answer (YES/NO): YES